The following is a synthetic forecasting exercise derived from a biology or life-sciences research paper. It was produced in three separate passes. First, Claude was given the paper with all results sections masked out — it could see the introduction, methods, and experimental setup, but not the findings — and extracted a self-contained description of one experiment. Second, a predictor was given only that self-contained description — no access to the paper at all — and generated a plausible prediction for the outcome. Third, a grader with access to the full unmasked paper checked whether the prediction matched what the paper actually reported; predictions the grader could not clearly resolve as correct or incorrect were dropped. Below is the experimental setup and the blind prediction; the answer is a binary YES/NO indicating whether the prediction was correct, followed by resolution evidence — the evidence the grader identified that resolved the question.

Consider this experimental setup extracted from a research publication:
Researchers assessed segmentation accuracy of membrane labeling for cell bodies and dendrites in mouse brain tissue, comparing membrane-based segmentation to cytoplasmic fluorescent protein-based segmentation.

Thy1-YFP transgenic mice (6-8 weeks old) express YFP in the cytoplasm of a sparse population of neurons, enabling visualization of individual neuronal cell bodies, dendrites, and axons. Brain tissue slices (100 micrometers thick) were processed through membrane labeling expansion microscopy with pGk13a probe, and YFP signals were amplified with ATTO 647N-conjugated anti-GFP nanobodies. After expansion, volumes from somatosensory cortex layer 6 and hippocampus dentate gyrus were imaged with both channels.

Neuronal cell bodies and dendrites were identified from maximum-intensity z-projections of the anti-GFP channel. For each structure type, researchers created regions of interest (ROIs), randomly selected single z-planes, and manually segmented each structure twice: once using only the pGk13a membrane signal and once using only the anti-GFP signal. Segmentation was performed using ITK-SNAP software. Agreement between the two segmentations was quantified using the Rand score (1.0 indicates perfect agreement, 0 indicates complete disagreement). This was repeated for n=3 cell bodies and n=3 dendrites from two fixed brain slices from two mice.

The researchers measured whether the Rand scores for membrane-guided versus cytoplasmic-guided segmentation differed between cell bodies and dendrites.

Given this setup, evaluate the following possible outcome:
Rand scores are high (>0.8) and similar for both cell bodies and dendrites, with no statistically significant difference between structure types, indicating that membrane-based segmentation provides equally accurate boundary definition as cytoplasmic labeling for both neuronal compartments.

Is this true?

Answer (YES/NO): NO